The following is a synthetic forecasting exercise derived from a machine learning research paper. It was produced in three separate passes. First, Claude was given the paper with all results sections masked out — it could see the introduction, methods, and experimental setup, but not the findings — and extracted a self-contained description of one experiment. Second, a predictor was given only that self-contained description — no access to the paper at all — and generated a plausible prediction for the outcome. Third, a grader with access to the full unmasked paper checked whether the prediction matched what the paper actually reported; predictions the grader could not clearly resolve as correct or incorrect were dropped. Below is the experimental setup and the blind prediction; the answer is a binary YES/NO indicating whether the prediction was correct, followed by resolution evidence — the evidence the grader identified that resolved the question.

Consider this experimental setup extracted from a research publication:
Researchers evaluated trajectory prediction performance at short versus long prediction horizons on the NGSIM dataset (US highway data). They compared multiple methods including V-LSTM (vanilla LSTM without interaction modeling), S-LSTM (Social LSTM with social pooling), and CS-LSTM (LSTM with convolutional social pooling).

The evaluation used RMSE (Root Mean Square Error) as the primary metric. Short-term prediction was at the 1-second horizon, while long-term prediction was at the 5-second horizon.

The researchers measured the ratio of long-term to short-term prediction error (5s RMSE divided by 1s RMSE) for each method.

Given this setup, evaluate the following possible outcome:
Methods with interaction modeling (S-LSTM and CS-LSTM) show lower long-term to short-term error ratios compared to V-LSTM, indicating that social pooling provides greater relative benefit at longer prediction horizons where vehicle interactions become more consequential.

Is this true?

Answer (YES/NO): YES